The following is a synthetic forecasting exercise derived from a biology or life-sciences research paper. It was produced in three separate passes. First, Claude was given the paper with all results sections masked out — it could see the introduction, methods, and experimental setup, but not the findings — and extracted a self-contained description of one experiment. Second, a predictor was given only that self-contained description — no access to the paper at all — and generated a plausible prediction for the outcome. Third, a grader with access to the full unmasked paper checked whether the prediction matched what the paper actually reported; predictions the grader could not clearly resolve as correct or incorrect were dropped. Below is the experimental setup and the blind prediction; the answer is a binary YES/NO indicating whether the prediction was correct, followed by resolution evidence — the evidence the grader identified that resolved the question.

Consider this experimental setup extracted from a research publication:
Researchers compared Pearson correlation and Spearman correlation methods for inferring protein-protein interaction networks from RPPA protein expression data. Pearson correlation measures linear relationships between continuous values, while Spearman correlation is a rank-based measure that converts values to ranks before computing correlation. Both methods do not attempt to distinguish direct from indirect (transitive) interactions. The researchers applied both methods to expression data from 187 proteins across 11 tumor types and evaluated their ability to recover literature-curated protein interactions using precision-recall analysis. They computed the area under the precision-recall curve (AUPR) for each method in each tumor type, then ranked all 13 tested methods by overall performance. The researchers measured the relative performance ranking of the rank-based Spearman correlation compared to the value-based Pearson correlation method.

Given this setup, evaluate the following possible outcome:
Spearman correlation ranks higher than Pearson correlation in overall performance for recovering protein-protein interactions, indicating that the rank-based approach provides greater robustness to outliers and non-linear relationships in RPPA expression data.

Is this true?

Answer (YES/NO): YES